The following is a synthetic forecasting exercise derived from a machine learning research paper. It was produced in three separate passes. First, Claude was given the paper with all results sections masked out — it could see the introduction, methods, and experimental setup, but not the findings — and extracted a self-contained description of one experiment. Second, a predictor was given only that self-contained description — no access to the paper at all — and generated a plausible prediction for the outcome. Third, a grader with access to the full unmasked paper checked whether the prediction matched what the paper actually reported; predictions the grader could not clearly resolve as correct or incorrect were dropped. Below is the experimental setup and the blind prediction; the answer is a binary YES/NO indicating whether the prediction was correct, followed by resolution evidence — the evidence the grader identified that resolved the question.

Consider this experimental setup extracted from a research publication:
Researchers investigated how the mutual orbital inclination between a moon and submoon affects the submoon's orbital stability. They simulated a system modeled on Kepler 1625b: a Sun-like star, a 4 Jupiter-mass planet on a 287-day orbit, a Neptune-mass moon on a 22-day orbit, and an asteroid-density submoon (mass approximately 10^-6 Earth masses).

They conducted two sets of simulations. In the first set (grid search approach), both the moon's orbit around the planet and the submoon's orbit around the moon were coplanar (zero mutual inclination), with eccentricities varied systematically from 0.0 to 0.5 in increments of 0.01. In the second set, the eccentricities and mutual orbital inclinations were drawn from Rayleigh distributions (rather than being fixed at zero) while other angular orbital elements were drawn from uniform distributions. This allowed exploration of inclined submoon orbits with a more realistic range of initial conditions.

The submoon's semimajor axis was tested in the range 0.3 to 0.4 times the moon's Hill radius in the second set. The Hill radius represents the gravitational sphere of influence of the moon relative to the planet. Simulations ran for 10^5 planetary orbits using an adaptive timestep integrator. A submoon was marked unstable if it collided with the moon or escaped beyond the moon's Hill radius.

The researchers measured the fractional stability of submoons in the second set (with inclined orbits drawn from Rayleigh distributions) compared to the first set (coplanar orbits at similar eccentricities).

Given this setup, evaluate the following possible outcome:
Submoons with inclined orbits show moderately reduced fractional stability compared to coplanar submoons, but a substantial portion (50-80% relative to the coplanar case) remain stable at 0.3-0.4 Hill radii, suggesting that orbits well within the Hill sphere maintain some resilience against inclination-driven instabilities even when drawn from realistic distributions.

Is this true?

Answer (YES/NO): NO